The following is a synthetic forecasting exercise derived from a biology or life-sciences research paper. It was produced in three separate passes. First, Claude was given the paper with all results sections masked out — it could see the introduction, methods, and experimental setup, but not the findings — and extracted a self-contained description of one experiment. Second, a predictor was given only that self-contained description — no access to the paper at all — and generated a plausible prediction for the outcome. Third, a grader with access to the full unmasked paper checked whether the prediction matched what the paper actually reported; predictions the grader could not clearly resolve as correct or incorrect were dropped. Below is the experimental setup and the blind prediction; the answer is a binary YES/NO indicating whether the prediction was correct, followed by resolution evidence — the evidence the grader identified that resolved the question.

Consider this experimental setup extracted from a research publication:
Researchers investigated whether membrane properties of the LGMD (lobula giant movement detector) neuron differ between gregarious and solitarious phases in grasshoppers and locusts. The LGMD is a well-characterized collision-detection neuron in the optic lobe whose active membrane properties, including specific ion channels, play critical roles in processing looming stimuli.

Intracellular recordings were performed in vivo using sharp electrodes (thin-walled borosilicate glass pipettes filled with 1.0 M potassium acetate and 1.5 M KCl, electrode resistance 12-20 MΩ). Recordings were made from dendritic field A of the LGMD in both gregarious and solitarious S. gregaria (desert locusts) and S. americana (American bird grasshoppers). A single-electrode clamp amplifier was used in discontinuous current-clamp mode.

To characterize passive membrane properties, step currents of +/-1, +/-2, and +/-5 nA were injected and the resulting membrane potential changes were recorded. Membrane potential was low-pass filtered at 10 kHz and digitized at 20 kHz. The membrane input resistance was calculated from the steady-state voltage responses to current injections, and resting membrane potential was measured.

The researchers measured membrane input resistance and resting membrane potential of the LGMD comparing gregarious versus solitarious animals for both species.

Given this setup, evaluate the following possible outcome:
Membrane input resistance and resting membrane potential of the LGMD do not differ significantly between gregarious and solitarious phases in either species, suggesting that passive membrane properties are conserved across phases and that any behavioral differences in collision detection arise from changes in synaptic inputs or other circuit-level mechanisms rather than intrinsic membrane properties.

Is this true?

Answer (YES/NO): YES